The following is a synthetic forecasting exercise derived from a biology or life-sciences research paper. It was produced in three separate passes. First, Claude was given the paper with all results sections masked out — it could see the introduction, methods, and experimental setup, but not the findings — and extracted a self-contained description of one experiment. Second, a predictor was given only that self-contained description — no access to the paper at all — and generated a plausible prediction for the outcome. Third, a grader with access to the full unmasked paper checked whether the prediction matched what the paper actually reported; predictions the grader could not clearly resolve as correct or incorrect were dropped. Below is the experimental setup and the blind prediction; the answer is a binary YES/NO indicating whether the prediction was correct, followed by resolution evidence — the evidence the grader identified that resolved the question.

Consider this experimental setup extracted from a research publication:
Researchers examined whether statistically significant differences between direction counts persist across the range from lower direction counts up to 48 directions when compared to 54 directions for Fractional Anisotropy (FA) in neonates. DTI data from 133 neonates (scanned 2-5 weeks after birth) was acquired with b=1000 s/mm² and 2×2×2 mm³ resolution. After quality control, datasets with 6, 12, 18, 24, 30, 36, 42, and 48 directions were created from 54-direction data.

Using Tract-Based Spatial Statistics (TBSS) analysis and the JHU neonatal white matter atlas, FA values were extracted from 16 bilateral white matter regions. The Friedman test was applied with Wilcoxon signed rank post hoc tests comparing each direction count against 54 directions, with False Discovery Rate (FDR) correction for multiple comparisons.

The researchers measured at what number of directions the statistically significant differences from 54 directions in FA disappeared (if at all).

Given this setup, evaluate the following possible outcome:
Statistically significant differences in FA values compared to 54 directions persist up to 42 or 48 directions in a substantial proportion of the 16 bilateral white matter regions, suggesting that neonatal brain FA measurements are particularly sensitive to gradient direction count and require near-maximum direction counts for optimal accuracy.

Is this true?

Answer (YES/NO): NO